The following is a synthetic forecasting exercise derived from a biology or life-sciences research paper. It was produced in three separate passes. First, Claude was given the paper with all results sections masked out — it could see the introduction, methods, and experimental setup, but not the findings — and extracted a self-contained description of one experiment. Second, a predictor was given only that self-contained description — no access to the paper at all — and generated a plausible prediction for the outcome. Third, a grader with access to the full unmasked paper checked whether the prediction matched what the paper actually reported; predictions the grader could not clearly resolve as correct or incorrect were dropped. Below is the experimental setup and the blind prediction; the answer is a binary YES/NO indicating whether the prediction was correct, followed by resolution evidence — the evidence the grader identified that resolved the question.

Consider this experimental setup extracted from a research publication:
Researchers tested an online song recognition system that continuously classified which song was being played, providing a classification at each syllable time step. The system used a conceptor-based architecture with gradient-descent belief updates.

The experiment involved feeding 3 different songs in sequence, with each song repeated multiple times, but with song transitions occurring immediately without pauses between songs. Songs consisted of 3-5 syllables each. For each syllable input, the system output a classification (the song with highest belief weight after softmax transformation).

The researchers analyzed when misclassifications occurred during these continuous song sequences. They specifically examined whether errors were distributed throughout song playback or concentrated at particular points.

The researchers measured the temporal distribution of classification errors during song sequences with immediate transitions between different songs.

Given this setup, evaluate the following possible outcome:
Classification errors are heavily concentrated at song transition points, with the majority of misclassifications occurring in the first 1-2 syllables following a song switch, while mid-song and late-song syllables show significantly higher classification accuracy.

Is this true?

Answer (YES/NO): YES